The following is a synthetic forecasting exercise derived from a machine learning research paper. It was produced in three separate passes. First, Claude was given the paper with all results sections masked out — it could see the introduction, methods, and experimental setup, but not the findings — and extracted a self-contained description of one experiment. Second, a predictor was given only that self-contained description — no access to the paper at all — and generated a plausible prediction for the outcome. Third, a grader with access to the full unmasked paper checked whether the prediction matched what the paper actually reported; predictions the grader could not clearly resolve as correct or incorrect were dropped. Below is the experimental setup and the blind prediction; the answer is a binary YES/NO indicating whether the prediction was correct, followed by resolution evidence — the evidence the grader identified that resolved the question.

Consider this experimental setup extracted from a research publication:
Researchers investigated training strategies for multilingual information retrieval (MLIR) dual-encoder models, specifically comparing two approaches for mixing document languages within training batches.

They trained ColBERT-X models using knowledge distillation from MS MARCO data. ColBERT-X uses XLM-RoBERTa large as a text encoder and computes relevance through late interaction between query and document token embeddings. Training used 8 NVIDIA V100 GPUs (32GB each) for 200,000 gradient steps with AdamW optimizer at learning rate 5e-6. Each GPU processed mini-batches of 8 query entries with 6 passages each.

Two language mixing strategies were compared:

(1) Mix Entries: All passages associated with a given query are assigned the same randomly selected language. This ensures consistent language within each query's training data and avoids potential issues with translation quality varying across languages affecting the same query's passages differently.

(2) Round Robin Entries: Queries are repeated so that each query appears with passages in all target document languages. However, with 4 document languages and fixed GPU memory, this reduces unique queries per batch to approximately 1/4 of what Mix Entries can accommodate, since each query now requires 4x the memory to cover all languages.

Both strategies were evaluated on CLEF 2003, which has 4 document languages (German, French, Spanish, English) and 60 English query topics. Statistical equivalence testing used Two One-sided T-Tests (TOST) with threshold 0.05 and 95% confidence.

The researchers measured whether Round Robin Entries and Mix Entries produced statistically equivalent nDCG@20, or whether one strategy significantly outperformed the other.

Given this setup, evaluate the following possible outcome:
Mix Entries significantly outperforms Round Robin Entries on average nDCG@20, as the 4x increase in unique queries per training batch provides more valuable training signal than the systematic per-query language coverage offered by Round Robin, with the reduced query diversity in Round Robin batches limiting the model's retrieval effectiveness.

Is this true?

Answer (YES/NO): NO